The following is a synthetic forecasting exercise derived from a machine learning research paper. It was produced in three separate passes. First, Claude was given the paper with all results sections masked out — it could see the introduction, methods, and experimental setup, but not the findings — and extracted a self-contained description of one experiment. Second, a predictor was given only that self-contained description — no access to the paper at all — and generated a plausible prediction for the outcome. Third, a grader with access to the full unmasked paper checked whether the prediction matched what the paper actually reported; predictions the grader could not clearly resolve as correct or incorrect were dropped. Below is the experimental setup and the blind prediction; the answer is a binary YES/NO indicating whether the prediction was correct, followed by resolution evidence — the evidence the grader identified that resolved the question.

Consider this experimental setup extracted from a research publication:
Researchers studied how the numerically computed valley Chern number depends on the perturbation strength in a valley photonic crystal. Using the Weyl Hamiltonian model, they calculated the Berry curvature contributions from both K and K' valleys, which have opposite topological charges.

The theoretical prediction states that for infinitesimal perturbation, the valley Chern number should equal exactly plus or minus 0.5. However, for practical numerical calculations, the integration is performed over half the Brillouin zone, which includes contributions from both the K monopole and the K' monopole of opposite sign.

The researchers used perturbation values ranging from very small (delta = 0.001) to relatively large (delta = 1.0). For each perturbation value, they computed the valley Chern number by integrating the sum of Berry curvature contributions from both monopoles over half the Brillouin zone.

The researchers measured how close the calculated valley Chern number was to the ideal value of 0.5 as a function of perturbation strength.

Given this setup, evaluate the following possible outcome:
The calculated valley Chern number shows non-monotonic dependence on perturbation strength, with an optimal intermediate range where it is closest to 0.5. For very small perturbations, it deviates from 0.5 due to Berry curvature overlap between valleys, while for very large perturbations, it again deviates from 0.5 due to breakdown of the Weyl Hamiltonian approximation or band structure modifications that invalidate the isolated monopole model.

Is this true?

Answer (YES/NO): NO